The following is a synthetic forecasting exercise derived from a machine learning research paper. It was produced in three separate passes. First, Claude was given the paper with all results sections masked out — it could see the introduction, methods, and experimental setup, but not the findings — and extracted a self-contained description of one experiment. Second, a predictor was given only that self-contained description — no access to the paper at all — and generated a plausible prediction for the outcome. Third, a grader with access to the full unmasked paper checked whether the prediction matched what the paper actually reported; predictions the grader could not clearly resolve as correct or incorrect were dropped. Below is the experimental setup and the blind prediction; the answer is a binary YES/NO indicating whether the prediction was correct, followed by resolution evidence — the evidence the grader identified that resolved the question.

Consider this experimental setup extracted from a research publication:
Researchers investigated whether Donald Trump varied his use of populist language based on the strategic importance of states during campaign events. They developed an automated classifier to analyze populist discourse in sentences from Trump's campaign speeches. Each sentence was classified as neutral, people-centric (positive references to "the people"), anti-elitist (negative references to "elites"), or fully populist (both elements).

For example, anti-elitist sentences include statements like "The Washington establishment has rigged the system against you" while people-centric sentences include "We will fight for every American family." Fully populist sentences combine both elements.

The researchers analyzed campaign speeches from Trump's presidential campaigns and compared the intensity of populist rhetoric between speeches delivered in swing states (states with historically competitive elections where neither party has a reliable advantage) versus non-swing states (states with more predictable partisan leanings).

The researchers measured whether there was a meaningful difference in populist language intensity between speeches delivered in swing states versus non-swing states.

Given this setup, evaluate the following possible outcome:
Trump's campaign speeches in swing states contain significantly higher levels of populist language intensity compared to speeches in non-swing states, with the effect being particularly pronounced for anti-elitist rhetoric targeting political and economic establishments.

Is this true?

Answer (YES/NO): NO